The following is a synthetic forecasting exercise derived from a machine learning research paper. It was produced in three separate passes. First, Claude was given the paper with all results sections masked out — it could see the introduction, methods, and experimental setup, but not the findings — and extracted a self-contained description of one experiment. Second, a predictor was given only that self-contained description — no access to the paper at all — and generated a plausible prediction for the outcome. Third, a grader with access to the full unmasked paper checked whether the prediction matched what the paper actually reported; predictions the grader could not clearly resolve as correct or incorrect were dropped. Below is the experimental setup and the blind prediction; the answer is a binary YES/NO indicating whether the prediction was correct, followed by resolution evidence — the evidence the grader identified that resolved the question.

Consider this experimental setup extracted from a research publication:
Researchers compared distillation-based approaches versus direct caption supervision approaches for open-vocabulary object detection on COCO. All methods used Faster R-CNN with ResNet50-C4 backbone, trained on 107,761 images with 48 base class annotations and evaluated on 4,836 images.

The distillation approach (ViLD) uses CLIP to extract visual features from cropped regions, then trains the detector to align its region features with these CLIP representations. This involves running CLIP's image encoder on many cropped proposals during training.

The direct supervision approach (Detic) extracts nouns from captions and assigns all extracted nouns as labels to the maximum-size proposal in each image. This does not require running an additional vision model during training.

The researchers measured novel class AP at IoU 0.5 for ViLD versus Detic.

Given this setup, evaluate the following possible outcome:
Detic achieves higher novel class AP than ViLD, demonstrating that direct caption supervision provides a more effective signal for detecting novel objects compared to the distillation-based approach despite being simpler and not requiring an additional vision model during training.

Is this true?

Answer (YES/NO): YES